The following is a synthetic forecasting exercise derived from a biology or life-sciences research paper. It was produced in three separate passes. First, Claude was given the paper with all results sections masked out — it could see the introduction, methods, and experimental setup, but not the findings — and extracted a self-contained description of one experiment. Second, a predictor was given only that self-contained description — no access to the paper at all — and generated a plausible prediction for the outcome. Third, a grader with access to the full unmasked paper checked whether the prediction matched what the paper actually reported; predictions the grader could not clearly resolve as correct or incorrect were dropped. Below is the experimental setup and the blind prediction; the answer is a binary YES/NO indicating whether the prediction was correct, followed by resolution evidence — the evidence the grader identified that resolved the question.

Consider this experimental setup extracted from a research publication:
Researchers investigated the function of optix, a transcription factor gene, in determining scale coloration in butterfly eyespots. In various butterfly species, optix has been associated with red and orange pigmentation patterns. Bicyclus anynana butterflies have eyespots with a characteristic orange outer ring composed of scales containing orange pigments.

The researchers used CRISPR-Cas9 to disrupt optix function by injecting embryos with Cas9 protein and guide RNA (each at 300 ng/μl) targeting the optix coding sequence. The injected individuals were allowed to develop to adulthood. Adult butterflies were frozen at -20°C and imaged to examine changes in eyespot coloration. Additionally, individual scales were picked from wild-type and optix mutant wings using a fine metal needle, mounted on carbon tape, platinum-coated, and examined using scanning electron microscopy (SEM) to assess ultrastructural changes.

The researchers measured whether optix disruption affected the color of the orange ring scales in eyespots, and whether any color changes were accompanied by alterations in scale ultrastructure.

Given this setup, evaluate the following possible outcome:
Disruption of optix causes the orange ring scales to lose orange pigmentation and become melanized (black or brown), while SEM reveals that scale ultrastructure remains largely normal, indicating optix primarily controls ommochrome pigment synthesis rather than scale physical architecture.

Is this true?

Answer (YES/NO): NO